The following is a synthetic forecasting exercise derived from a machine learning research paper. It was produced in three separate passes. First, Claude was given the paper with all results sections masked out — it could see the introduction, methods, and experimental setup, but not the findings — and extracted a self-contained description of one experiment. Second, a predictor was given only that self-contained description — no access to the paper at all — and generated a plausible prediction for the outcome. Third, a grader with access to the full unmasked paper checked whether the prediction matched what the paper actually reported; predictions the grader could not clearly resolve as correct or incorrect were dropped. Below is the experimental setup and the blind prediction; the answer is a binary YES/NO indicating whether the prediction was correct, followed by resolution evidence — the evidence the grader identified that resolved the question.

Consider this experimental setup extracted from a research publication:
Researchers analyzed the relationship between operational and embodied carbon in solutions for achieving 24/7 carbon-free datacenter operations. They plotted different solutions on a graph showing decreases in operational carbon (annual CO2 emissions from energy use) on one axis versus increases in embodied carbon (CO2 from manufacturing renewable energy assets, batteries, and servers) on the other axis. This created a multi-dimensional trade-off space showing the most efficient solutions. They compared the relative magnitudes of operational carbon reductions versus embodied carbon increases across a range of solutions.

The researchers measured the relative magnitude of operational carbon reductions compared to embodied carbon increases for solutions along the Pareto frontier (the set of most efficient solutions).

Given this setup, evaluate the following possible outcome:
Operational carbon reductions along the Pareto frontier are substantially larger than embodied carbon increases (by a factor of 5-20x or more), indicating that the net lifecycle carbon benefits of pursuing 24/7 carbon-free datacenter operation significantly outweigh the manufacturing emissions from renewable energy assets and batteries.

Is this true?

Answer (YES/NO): YES